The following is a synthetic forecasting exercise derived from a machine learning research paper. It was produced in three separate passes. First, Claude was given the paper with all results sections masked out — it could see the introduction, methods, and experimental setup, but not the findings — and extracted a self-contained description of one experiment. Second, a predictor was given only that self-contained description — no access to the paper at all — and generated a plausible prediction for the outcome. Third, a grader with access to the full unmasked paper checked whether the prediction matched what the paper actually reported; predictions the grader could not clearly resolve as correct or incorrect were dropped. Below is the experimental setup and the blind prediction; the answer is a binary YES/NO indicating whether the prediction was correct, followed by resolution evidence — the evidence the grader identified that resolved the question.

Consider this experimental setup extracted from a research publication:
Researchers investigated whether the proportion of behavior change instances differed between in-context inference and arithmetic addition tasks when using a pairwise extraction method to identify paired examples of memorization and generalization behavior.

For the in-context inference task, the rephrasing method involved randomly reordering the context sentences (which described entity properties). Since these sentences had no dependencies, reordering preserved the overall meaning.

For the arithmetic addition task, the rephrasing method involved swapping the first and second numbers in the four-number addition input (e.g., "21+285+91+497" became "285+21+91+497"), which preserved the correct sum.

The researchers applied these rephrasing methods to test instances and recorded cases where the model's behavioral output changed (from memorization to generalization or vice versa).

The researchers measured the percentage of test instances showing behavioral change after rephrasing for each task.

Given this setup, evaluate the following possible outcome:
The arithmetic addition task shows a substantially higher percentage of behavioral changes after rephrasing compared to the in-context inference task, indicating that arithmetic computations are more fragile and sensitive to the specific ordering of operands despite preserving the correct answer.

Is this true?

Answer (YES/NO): NO